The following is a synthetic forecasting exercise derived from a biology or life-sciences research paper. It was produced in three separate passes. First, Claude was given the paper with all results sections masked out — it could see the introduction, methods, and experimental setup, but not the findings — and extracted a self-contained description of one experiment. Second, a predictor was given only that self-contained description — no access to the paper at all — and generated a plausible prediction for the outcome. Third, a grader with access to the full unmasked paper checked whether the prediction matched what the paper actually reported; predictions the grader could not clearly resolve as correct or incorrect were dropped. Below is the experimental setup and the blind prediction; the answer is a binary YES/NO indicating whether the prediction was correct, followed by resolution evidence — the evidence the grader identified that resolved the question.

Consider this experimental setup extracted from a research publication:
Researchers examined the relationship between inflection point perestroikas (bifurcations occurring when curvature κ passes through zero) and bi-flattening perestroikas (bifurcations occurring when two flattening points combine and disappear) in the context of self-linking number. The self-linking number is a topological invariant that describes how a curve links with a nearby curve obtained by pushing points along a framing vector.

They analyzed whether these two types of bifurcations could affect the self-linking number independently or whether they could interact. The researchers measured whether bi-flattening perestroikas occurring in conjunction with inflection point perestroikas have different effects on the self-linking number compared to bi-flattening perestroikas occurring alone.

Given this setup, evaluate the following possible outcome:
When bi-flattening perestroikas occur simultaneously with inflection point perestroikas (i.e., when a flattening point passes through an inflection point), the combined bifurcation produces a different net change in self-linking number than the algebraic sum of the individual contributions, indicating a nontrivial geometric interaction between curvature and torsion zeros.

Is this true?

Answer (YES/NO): YES